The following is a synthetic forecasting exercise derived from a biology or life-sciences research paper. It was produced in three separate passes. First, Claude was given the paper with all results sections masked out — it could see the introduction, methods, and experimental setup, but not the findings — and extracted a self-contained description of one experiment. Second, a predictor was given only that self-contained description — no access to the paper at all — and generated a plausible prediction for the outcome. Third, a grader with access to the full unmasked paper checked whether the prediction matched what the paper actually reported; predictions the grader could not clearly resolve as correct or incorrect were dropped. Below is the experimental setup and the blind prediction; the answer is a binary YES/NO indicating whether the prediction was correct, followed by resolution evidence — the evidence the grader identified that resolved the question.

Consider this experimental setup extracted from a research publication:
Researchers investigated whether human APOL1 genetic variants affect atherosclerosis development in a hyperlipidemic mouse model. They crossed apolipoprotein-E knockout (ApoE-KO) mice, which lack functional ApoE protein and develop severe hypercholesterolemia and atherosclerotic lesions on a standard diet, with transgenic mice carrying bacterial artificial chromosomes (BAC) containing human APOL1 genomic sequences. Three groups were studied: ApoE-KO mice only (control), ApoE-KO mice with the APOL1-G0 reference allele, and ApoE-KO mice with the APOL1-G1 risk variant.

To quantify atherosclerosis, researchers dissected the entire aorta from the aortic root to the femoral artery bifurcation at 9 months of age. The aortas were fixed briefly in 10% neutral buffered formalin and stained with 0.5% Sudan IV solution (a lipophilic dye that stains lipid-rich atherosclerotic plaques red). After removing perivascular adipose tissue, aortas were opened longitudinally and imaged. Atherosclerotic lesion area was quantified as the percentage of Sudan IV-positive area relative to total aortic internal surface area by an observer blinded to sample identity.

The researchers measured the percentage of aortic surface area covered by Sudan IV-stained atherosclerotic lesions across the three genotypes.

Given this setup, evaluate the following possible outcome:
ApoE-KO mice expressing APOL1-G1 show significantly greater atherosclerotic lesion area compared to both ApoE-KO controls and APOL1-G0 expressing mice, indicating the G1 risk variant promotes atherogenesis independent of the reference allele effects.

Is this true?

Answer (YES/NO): NO